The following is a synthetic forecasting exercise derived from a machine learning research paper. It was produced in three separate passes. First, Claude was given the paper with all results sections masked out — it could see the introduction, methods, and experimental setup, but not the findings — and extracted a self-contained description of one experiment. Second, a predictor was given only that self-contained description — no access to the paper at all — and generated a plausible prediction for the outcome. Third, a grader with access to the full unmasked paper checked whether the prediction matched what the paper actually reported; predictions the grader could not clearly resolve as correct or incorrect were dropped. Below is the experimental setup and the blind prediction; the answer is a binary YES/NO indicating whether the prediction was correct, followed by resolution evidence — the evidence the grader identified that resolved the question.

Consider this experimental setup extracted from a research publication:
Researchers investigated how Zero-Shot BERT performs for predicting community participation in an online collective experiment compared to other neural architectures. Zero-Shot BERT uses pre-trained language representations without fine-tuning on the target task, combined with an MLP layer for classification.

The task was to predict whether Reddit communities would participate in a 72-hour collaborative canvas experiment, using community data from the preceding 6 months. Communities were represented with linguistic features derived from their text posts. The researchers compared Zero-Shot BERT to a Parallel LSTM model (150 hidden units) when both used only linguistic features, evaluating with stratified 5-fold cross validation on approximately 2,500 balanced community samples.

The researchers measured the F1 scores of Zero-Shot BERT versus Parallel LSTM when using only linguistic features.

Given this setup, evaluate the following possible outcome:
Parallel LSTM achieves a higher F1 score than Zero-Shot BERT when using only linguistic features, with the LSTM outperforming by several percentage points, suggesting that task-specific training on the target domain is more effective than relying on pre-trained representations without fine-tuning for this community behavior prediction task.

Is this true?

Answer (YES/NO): YES